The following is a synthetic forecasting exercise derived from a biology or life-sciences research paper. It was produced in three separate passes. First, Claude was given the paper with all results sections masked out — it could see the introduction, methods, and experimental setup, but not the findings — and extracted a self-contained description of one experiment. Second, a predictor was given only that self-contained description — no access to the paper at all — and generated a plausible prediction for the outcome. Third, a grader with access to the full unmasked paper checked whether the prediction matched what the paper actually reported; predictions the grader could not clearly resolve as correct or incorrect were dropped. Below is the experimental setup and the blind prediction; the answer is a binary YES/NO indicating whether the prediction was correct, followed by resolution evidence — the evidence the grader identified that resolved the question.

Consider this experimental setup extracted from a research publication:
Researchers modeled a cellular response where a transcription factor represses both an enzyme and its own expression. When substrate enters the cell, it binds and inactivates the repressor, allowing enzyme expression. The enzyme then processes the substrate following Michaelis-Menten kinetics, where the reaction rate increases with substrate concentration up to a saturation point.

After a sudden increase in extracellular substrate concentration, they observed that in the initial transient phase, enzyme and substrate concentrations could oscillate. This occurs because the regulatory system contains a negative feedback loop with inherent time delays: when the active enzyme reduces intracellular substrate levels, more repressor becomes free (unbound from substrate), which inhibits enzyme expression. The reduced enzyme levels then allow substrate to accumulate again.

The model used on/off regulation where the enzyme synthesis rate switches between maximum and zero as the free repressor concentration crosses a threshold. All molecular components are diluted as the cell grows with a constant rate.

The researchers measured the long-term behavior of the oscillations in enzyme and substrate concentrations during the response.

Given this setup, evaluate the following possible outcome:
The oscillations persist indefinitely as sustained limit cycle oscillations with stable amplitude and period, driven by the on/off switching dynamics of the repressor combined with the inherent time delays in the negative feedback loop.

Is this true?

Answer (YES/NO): NO